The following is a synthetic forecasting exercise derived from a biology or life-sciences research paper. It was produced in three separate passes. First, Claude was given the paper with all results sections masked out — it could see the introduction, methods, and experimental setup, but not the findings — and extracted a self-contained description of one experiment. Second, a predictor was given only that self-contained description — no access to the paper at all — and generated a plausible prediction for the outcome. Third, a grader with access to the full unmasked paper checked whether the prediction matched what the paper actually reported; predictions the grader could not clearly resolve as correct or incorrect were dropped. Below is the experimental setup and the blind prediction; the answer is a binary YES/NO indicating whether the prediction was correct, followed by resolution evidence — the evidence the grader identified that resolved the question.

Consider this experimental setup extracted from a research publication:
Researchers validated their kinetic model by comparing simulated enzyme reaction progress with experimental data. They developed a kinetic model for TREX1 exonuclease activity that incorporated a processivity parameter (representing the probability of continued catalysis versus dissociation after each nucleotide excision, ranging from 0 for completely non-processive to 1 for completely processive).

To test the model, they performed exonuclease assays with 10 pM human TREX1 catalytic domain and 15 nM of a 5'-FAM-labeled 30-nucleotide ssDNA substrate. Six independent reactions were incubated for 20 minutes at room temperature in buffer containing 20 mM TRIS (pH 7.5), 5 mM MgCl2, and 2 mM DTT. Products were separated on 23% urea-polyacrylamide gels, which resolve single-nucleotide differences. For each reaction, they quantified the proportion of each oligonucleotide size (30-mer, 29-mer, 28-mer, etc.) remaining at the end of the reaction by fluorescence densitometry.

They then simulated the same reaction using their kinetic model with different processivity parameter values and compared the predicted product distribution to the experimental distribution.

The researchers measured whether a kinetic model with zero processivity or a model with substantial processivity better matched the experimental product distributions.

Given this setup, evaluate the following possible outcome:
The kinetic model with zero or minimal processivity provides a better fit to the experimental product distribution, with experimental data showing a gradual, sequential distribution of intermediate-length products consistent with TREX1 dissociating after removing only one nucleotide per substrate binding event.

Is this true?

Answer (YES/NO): NO